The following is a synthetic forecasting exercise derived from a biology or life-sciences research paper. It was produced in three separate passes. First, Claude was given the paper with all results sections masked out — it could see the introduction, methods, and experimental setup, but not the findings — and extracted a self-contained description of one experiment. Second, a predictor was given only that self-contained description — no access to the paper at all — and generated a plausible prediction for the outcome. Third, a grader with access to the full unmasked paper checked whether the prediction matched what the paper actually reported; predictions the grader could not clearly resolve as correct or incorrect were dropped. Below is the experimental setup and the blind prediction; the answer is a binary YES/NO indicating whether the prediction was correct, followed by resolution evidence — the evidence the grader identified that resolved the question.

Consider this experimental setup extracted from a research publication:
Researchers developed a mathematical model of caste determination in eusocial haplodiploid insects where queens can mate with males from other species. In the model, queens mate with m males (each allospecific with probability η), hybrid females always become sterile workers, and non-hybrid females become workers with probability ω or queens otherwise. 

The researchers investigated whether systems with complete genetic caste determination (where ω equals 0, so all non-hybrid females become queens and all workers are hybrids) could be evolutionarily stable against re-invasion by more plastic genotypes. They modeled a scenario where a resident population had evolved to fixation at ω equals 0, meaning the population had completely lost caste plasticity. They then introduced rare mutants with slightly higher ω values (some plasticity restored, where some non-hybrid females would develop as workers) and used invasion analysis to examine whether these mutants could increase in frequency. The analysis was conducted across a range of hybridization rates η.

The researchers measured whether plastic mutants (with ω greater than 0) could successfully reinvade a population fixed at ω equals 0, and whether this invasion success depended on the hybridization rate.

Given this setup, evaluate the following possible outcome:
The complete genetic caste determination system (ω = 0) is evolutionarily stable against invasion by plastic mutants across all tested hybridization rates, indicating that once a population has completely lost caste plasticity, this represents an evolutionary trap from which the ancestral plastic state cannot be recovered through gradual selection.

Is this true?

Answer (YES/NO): NO